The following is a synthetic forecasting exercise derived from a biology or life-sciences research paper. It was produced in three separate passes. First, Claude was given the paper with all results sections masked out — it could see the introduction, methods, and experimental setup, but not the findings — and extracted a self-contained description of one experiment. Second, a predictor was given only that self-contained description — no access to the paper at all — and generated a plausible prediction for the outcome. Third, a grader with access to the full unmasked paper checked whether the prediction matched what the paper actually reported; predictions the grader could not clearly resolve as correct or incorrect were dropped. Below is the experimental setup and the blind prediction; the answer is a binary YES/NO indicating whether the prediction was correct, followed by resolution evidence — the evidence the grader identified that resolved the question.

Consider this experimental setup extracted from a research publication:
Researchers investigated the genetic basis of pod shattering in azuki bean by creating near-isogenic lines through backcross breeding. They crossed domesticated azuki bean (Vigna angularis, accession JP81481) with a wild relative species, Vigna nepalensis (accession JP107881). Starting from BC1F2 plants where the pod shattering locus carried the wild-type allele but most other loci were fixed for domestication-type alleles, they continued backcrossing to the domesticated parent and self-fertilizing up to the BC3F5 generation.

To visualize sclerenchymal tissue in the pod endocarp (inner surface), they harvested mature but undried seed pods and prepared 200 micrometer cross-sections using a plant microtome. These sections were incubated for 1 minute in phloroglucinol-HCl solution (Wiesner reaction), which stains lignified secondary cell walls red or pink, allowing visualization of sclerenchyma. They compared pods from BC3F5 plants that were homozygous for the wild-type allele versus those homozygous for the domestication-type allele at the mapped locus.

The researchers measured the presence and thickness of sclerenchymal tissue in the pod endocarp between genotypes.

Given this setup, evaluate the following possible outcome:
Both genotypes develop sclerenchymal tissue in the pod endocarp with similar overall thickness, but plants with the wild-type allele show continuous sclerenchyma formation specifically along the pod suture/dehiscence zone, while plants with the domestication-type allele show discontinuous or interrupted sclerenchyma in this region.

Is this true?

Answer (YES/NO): NO